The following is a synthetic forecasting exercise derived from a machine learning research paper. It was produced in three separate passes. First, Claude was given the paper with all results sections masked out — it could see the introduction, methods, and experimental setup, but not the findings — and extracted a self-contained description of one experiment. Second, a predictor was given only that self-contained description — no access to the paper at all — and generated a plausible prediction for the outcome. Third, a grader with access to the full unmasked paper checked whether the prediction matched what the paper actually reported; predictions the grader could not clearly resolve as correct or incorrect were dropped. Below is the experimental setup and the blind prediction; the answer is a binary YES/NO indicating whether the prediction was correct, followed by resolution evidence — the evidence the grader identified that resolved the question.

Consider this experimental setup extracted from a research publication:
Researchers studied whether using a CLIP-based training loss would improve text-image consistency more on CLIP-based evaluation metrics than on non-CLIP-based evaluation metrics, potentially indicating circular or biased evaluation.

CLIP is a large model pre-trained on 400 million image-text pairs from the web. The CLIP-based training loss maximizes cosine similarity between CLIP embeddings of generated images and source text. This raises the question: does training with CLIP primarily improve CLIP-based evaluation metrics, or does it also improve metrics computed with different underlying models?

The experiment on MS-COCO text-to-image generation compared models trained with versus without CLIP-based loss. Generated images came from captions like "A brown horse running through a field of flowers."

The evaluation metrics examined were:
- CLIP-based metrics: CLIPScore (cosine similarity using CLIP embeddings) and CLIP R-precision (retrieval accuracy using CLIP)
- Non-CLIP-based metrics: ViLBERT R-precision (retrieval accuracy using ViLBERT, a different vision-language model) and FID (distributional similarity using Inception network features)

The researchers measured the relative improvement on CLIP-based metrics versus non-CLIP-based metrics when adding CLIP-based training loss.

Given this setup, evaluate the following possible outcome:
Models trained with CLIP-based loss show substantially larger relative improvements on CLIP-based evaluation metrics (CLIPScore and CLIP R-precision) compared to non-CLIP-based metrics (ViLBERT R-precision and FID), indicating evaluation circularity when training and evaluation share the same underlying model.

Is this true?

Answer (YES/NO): NO